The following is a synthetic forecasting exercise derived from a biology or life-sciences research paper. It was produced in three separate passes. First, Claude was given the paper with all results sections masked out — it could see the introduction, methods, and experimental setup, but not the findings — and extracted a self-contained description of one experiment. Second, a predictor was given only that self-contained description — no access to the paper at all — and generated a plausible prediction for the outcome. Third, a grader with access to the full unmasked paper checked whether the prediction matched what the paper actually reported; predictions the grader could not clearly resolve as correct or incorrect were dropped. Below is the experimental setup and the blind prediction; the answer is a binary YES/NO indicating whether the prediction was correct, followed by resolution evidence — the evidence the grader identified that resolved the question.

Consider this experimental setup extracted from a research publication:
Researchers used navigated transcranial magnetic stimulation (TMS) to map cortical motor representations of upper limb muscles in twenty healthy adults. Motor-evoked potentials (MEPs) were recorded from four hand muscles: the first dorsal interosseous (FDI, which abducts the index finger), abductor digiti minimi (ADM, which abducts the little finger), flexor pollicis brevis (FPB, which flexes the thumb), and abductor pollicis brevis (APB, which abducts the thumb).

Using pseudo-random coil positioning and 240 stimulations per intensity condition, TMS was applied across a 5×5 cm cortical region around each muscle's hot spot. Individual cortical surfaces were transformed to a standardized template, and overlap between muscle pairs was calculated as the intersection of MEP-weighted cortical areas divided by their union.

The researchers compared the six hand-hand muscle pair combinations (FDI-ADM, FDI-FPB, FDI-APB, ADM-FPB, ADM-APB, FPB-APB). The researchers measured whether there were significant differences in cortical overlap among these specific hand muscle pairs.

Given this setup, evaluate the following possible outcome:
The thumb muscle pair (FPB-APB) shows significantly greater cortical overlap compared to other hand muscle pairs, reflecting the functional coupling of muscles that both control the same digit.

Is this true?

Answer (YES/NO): NO